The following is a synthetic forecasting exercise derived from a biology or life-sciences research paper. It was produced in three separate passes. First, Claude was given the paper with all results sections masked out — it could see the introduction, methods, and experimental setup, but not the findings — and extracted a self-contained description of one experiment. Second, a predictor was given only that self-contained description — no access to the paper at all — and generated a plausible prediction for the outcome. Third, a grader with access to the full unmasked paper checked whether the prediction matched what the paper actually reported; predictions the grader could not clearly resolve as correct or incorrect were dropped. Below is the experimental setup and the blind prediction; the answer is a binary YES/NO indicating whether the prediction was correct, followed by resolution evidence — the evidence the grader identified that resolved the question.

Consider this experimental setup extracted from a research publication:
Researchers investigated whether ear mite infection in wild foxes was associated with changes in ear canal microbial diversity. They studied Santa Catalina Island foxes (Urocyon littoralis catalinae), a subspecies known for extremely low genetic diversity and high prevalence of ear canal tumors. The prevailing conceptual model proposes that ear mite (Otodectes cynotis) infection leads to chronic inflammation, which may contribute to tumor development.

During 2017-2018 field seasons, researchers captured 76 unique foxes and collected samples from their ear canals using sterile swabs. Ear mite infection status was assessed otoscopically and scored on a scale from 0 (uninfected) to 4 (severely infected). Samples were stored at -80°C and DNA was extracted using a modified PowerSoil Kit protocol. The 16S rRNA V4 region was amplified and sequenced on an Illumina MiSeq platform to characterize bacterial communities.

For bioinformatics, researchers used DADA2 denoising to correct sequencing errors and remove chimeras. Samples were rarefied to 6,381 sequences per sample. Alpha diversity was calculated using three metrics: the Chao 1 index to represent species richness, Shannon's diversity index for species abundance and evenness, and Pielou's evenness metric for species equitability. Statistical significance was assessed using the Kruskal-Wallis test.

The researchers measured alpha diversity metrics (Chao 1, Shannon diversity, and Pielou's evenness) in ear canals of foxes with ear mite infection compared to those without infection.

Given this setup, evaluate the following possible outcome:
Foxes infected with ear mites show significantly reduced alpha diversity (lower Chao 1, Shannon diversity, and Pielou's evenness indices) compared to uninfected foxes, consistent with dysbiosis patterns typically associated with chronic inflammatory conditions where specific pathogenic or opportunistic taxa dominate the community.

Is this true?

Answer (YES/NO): YES